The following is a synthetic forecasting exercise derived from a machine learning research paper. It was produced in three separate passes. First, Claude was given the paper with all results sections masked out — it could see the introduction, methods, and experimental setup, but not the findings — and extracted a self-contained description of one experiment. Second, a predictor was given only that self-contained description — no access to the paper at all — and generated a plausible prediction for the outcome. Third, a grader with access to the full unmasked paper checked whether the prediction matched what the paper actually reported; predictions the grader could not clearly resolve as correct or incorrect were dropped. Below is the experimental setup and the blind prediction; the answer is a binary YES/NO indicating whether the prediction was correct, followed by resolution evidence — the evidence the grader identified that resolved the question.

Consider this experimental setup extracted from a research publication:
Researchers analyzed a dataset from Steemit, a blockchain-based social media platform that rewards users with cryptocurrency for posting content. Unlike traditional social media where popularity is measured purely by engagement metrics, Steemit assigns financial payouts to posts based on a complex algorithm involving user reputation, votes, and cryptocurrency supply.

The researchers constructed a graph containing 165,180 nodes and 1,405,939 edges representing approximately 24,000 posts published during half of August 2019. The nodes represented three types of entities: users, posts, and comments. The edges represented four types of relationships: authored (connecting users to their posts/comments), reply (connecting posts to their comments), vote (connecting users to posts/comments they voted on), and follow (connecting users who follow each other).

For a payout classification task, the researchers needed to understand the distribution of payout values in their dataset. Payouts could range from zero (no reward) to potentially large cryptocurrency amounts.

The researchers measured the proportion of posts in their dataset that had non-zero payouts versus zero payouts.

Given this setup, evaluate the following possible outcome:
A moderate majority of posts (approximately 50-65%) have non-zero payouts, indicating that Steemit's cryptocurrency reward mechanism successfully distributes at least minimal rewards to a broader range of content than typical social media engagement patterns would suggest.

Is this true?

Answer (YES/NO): NO